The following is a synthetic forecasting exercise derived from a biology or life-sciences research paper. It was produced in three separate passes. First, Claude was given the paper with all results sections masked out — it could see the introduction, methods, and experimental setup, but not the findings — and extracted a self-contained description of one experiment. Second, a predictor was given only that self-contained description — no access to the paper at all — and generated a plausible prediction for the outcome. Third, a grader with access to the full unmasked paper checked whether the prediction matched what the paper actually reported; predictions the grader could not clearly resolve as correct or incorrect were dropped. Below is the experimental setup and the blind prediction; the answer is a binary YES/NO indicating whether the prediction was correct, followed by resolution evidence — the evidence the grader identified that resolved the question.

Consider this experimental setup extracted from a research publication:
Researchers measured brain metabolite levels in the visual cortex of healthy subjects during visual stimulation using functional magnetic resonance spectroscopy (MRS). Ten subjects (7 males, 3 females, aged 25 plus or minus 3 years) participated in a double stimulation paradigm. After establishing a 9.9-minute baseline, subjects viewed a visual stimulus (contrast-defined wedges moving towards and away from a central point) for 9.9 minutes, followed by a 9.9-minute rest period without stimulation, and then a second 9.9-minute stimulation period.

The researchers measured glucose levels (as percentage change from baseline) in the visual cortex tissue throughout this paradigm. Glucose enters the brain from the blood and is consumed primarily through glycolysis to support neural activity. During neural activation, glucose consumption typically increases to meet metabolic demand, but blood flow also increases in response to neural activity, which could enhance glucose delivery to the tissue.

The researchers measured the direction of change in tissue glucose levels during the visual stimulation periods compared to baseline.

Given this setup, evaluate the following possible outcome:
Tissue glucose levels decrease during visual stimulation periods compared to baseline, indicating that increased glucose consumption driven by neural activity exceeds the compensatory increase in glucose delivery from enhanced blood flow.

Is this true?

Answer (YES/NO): YES